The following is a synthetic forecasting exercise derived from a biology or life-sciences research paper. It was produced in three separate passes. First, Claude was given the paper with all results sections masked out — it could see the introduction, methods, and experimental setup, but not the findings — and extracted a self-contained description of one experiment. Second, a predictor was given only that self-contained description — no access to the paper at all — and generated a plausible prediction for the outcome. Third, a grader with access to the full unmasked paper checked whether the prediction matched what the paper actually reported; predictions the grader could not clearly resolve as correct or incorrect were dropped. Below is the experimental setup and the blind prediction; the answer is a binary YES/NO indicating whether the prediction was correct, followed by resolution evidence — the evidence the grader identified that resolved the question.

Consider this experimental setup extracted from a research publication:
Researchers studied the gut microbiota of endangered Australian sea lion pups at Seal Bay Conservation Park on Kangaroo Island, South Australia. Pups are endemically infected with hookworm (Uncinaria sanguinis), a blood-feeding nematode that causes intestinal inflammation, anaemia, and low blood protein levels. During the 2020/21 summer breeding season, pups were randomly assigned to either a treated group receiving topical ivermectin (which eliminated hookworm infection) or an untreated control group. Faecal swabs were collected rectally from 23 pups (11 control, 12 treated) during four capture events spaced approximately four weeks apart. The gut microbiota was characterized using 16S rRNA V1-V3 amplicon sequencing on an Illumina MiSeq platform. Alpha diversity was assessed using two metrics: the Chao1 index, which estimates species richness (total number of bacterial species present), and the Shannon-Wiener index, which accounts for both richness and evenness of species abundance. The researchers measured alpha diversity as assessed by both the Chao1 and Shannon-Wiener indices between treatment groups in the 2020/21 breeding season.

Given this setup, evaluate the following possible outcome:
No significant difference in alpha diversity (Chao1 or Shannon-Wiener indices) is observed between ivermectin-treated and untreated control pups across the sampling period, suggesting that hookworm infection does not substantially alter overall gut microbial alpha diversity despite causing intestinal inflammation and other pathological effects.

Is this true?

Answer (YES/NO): NO